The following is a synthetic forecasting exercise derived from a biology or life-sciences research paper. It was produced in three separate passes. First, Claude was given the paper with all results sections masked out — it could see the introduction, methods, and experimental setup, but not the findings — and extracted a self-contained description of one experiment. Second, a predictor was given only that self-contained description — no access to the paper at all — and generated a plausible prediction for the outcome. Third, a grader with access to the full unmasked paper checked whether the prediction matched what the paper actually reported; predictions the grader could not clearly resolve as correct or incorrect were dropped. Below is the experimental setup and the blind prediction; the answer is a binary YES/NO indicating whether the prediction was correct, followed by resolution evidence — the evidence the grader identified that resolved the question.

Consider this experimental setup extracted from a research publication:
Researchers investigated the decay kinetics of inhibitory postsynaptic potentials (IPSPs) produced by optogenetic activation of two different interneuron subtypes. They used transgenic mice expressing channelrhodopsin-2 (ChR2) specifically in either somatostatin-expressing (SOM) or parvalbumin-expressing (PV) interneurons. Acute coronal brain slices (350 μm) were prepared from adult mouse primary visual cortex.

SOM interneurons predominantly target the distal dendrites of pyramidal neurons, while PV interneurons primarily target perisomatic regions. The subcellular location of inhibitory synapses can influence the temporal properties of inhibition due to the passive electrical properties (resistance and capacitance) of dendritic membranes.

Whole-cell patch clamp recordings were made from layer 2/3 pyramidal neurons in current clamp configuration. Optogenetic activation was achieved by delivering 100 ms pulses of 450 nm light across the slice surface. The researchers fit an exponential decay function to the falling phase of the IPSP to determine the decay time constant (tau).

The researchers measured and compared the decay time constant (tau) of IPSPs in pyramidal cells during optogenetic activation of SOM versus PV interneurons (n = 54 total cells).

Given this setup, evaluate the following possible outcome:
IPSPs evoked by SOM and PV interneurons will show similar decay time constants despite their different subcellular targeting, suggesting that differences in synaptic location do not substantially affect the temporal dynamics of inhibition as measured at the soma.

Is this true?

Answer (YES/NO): NO